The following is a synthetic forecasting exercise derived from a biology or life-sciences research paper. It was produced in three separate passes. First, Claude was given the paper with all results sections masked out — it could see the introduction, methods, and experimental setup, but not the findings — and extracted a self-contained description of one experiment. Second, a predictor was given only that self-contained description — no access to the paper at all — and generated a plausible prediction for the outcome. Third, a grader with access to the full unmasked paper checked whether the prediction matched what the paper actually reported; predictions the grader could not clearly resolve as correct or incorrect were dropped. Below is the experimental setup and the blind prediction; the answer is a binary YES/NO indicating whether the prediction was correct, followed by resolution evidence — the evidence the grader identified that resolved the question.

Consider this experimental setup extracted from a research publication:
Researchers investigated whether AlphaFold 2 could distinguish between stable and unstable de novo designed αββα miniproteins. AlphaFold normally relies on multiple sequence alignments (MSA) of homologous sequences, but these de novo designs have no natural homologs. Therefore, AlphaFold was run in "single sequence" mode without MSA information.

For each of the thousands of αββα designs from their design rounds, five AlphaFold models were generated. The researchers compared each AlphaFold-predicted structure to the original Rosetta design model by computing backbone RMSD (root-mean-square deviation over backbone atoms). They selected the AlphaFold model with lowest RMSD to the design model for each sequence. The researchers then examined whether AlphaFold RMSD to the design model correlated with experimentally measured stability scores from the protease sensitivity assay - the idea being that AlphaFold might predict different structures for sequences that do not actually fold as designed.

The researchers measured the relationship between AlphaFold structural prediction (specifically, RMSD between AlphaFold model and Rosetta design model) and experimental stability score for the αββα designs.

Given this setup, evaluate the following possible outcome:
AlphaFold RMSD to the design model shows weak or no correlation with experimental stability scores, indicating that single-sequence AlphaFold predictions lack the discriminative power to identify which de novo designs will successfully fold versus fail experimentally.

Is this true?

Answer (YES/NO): YES